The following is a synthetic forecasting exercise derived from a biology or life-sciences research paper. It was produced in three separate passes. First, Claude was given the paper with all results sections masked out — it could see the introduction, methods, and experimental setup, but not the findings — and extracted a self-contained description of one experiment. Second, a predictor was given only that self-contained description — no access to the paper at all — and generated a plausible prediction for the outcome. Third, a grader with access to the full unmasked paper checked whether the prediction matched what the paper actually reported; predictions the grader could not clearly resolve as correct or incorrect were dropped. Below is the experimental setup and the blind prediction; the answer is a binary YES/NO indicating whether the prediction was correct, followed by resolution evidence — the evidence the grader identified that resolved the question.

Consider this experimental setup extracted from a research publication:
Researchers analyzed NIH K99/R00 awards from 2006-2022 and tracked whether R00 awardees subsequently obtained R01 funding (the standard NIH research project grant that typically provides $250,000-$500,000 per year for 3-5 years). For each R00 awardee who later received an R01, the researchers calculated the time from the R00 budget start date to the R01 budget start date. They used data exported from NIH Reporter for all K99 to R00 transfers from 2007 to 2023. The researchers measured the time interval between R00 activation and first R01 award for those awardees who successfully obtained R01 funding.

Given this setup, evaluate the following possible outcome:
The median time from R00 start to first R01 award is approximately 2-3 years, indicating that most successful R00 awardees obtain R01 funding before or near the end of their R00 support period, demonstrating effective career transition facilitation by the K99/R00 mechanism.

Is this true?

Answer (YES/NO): NO